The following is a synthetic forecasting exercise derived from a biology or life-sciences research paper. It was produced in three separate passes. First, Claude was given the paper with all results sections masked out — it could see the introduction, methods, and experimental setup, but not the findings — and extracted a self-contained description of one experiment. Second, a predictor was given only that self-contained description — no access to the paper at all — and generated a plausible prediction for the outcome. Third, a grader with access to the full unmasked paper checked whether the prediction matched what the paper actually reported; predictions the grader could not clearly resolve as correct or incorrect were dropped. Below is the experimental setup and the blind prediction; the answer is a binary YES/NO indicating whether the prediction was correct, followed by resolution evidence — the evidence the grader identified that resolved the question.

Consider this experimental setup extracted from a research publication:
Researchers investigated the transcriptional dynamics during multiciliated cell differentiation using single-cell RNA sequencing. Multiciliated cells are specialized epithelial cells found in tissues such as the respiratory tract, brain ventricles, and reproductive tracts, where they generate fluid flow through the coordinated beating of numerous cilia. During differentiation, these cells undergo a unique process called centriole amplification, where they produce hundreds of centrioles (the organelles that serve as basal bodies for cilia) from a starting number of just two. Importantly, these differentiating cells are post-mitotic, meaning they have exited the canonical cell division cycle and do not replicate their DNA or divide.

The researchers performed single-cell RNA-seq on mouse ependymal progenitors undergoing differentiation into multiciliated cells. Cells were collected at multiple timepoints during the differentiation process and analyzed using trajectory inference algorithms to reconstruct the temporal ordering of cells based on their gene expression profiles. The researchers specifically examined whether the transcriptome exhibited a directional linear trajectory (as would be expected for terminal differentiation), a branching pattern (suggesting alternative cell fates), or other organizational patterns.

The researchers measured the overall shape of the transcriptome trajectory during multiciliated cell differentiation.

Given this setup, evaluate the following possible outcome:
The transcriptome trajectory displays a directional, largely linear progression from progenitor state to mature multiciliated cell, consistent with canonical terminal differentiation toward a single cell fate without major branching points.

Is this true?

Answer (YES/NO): NO